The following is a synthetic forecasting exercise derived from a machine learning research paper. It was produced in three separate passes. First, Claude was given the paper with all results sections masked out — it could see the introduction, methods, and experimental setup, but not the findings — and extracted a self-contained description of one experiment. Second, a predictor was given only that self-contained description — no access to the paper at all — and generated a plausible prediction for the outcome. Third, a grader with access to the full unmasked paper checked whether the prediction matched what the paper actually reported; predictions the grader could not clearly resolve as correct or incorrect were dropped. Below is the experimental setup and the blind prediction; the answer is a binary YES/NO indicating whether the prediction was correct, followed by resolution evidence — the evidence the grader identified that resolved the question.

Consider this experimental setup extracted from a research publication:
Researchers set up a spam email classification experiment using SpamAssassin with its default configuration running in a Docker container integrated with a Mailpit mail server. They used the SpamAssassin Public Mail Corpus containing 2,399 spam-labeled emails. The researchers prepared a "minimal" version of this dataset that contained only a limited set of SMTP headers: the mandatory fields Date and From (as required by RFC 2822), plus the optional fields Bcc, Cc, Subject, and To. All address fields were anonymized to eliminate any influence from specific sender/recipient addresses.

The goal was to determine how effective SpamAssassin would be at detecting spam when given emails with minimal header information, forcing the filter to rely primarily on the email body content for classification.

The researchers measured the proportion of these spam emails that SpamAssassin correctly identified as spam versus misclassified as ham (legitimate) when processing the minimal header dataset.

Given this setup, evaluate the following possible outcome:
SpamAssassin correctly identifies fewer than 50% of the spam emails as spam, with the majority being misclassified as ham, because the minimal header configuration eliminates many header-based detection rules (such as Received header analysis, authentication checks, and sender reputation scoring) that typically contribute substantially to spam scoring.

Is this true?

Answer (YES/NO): YES